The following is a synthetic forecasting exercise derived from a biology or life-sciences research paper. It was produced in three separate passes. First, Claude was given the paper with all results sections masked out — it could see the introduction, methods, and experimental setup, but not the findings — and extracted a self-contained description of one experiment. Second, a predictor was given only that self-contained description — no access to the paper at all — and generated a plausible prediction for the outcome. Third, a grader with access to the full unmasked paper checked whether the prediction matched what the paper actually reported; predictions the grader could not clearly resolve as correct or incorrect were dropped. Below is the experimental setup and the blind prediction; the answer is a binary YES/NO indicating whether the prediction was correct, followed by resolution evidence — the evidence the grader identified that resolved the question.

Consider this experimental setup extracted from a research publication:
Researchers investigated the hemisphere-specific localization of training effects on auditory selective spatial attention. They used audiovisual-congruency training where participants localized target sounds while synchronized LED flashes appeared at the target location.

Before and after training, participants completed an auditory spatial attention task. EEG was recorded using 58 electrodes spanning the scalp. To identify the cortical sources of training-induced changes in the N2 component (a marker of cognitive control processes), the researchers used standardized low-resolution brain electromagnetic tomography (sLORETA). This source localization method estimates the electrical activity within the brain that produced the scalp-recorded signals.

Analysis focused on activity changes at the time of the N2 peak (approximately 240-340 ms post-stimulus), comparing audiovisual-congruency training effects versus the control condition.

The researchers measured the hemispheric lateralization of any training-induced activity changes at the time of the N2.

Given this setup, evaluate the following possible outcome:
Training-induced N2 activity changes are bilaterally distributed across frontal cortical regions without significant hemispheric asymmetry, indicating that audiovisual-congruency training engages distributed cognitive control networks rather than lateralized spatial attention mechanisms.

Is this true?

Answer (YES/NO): NO